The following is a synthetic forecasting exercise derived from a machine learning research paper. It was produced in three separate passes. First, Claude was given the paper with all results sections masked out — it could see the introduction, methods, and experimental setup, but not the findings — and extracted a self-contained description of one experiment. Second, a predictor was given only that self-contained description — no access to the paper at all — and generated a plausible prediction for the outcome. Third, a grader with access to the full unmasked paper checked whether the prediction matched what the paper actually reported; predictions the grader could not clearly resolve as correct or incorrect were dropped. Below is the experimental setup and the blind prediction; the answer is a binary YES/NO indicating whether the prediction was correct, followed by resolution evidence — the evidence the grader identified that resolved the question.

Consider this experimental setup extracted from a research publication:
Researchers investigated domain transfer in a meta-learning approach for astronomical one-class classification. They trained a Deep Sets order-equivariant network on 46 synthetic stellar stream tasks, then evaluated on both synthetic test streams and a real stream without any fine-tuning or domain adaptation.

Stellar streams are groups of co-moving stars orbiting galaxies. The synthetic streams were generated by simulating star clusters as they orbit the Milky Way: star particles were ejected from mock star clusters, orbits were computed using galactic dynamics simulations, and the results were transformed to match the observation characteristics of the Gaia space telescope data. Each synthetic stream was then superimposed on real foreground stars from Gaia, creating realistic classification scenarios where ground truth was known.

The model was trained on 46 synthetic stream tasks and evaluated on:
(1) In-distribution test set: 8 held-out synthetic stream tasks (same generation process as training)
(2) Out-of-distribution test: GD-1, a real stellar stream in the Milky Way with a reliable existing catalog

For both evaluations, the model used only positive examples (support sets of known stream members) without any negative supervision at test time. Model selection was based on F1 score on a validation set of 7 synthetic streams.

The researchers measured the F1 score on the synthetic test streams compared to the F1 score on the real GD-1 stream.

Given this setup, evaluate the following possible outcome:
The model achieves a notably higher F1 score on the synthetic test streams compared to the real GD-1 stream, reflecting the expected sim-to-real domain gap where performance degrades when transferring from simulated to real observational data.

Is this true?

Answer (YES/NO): YES